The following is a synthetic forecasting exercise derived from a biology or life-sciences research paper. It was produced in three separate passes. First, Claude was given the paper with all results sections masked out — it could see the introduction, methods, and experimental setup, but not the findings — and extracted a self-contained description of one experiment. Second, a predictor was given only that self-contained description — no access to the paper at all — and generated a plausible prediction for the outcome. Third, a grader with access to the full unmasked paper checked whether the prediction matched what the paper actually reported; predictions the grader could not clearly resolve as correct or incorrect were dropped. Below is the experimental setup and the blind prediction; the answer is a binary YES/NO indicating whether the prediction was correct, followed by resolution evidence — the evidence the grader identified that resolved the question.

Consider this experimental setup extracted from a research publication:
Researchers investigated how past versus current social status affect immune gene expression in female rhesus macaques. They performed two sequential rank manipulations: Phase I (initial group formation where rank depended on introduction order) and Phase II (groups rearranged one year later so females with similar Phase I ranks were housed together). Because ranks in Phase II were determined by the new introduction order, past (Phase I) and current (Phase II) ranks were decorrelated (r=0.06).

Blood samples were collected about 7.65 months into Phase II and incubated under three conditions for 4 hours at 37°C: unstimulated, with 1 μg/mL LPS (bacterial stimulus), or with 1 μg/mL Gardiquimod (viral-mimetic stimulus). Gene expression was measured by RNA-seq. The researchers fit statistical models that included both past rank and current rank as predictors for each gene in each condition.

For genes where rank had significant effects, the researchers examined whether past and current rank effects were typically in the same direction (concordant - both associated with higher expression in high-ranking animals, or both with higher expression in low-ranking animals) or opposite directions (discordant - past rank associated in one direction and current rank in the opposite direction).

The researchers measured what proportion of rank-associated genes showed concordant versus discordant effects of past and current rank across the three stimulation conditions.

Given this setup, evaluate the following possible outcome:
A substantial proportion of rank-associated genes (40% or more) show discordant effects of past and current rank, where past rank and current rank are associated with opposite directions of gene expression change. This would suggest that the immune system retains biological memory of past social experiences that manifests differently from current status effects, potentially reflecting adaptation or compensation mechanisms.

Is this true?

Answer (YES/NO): NO